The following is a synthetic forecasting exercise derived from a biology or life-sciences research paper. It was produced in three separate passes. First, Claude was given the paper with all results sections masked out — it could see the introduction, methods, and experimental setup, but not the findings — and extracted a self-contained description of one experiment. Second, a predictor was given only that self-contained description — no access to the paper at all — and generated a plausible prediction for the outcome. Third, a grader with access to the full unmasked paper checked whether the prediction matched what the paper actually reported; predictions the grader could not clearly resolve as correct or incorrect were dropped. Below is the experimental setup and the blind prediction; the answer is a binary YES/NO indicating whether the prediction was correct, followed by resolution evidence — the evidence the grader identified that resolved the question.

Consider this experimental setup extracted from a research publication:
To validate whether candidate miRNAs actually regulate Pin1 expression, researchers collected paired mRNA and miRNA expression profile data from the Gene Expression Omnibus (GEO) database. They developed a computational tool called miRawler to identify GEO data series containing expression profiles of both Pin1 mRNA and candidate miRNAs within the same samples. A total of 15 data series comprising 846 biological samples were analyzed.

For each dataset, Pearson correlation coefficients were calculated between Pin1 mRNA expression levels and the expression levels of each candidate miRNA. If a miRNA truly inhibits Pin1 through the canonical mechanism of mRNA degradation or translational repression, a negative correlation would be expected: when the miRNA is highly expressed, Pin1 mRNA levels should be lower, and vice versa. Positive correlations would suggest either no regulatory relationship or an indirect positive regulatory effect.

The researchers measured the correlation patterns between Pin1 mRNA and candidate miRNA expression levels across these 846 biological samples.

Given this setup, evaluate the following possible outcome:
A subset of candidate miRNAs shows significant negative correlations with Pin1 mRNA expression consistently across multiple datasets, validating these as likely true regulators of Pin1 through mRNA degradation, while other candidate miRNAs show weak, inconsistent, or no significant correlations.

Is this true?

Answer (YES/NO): YES